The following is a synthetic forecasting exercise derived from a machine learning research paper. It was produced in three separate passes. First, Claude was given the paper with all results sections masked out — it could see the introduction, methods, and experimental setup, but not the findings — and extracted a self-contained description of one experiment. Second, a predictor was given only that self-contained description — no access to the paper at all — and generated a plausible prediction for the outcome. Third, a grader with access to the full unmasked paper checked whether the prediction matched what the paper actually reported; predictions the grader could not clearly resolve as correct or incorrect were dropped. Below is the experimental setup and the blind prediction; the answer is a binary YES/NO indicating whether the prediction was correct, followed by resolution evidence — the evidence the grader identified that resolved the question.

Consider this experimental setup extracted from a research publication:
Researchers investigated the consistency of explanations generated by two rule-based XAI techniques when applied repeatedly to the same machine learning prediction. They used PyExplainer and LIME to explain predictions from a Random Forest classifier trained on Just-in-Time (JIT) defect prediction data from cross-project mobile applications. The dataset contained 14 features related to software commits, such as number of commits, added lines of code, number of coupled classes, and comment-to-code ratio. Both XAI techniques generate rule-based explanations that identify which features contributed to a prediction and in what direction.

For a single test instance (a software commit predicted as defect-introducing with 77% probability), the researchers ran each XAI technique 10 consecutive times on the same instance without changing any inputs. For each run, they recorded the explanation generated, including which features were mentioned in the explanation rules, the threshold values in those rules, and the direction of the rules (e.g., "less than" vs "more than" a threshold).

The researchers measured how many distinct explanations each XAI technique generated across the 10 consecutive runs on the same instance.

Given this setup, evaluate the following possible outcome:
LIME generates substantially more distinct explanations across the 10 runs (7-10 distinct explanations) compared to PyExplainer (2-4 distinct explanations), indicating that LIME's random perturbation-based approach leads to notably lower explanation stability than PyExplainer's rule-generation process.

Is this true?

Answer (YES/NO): NO